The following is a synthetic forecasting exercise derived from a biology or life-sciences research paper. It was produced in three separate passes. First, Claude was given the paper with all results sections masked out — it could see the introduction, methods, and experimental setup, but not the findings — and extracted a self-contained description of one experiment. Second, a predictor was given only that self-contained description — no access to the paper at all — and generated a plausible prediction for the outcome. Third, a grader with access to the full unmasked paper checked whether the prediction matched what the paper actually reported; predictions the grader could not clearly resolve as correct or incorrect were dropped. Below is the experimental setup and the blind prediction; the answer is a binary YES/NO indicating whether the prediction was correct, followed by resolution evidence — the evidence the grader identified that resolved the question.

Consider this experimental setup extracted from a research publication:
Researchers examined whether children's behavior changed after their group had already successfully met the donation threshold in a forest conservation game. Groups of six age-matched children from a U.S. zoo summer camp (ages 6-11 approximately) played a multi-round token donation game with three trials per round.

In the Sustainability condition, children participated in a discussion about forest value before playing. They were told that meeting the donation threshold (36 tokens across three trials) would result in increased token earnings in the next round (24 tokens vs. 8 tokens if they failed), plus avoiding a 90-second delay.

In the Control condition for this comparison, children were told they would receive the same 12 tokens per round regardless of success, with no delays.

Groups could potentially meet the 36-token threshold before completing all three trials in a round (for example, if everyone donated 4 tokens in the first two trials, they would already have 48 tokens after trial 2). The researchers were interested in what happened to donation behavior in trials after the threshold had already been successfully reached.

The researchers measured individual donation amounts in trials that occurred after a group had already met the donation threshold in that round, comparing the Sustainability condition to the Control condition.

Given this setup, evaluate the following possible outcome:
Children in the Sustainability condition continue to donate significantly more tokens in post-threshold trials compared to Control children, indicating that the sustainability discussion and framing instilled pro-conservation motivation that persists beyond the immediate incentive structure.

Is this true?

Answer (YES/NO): YES